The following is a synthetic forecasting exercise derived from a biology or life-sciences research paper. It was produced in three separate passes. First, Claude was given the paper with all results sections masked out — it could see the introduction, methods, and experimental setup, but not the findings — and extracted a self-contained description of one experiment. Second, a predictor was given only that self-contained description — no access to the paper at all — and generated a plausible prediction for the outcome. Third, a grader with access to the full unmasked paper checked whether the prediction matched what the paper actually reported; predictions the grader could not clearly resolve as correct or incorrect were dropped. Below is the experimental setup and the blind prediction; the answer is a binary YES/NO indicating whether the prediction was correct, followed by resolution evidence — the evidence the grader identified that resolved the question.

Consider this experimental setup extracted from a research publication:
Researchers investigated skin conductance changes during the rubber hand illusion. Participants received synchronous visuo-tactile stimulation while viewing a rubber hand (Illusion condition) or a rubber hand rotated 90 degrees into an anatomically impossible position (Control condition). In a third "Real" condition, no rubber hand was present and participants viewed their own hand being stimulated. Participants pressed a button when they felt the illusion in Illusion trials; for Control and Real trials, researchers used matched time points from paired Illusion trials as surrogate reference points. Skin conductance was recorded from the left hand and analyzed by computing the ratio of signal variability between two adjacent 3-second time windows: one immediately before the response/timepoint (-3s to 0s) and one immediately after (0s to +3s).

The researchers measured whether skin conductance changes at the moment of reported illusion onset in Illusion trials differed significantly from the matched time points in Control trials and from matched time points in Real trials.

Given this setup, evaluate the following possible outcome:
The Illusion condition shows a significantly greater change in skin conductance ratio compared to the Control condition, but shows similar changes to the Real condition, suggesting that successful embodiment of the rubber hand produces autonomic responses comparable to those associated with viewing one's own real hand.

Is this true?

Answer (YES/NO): NO